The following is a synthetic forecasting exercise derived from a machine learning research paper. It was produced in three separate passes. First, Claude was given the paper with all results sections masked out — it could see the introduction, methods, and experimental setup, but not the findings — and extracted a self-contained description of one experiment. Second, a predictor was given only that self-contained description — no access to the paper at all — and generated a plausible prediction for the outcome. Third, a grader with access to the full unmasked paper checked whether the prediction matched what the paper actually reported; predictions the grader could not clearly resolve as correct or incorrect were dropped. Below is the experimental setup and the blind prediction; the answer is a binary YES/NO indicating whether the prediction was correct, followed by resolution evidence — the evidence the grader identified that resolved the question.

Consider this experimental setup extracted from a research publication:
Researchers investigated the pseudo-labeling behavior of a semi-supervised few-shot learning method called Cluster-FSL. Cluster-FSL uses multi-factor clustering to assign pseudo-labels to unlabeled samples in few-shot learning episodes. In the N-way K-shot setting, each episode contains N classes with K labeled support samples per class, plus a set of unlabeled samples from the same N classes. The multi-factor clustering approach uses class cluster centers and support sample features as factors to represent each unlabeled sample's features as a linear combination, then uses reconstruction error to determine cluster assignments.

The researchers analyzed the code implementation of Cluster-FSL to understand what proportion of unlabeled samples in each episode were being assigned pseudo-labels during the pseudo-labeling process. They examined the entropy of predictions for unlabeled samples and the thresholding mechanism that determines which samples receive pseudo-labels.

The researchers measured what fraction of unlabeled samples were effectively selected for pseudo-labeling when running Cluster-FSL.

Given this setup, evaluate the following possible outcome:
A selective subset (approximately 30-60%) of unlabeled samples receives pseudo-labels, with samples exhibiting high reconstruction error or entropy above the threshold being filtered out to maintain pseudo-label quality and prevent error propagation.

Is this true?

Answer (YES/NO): NO